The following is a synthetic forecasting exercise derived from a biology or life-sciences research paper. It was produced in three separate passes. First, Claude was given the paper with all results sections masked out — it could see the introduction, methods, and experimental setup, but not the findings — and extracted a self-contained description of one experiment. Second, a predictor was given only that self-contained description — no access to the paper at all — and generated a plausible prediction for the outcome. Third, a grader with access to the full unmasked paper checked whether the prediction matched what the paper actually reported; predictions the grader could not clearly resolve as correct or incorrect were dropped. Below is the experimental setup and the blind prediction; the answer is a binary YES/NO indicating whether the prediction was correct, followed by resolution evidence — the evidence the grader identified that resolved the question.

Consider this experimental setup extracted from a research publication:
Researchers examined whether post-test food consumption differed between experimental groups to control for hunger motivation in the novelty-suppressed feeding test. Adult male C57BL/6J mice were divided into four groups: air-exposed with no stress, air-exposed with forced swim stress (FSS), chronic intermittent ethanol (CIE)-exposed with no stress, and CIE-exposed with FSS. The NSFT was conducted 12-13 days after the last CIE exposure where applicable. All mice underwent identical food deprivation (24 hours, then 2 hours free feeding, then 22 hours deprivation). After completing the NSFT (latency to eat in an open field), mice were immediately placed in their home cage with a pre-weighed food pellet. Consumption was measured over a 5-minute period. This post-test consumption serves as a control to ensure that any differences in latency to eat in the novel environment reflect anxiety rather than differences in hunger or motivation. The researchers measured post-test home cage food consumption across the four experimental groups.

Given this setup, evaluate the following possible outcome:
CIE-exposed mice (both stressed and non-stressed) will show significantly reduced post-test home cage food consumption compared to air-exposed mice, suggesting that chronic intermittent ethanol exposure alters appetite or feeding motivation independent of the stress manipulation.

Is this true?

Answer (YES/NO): NO